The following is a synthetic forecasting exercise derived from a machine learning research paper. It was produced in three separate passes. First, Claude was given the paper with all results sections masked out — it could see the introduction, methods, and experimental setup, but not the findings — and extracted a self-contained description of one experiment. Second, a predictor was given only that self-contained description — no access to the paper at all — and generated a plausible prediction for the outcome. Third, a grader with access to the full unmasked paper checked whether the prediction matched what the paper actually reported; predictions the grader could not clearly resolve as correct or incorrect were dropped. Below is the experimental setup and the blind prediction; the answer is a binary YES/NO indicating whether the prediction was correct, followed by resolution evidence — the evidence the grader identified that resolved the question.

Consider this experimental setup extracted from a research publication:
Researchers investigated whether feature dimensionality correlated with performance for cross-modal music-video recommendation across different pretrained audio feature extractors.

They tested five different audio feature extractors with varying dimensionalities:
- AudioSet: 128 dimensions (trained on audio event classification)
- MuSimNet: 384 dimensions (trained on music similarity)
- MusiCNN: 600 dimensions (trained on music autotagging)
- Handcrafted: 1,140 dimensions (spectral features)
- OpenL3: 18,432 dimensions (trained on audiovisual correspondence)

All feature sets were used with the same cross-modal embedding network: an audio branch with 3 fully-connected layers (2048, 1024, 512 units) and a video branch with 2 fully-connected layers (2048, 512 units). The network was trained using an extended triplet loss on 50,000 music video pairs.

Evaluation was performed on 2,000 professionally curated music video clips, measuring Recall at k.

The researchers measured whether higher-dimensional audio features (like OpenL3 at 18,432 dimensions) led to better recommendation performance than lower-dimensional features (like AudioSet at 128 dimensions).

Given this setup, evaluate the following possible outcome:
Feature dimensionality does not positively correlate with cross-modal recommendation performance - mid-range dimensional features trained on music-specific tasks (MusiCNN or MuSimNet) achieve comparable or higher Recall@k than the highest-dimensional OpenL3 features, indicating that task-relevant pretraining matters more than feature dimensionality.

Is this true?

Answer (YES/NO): NO